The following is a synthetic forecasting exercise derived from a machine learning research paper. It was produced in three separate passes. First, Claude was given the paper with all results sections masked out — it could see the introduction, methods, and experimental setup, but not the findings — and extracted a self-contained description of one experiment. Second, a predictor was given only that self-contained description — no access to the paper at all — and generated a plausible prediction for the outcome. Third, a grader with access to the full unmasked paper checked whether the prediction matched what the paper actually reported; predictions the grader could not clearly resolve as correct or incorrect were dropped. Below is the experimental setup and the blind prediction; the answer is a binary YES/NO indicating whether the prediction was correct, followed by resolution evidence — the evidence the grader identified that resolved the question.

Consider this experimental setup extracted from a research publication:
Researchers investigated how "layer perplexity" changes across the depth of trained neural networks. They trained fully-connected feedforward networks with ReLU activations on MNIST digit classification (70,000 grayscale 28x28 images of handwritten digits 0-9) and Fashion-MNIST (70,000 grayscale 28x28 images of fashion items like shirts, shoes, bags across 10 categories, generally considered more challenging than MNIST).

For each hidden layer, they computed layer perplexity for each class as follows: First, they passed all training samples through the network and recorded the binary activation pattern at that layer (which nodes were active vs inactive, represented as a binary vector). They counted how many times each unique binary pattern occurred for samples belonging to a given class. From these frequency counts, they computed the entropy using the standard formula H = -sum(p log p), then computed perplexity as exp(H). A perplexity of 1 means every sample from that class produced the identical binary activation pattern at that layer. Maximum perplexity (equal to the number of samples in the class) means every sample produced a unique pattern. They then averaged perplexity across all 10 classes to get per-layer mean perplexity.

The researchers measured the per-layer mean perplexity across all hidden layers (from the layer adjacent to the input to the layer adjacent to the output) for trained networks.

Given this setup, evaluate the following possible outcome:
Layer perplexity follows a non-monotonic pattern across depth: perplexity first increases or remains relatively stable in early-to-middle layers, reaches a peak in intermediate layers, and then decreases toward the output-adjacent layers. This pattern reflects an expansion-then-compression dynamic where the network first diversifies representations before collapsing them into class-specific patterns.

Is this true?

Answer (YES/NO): NO